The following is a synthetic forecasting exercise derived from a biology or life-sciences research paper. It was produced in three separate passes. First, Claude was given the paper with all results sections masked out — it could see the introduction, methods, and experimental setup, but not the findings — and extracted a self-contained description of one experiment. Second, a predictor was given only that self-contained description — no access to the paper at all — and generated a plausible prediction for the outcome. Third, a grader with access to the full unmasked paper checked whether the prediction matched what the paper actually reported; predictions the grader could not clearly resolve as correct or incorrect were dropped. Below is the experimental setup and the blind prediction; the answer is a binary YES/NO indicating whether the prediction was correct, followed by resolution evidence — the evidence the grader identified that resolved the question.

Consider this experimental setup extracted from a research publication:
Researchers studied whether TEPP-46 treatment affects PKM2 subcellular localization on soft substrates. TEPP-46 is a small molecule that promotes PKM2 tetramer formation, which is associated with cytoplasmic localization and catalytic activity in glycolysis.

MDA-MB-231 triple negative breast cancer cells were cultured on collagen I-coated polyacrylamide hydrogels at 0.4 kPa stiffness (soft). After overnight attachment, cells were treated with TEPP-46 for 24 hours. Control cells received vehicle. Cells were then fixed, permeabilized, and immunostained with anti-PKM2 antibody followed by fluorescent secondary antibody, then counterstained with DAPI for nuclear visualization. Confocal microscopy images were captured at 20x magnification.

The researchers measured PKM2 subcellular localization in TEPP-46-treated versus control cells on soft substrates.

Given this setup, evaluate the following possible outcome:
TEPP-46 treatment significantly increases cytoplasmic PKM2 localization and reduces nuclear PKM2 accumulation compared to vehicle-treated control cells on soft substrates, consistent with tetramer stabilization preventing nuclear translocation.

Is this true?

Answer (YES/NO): YES